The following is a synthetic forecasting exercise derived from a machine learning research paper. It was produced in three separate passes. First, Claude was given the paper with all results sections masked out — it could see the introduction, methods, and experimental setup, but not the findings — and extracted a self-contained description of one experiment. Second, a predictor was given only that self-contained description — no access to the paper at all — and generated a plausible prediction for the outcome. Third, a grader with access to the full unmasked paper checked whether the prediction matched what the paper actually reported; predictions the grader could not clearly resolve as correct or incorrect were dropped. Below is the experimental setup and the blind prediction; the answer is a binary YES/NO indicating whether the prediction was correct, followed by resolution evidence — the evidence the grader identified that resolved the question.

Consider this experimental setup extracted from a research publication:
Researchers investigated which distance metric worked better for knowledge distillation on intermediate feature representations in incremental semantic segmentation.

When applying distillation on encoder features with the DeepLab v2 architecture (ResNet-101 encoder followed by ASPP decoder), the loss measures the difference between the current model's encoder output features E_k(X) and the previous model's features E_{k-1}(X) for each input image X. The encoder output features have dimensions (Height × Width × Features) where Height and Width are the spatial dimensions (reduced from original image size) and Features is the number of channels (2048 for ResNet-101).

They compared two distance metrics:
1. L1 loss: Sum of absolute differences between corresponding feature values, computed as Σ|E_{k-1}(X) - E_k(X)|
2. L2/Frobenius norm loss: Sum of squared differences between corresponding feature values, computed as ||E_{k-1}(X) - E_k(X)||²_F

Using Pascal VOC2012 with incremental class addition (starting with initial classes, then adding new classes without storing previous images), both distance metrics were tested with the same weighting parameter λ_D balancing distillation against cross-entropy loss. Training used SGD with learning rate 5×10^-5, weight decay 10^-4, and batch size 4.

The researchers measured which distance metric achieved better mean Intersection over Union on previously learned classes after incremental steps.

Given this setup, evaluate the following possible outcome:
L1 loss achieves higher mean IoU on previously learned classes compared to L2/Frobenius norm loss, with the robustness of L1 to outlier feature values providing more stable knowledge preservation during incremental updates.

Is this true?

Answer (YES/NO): NO